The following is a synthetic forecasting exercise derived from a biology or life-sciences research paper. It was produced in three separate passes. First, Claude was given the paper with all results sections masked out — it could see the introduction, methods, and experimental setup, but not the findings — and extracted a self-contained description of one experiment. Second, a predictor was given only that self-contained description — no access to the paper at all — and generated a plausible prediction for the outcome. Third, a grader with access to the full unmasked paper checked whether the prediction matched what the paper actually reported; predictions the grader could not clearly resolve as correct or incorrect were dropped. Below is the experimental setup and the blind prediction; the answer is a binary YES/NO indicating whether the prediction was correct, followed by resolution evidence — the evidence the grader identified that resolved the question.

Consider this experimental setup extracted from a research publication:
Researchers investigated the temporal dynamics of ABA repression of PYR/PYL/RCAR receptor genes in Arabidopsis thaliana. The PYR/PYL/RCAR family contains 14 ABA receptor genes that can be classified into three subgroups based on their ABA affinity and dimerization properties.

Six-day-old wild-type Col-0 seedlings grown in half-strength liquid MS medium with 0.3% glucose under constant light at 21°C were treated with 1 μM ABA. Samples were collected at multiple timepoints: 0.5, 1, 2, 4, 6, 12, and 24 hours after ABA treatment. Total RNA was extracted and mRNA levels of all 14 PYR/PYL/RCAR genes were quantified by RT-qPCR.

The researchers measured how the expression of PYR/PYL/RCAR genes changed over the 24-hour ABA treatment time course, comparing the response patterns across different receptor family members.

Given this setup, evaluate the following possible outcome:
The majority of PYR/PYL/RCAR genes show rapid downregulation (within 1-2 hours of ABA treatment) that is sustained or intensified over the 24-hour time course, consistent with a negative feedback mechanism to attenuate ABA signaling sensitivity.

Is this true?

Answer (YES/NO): YES